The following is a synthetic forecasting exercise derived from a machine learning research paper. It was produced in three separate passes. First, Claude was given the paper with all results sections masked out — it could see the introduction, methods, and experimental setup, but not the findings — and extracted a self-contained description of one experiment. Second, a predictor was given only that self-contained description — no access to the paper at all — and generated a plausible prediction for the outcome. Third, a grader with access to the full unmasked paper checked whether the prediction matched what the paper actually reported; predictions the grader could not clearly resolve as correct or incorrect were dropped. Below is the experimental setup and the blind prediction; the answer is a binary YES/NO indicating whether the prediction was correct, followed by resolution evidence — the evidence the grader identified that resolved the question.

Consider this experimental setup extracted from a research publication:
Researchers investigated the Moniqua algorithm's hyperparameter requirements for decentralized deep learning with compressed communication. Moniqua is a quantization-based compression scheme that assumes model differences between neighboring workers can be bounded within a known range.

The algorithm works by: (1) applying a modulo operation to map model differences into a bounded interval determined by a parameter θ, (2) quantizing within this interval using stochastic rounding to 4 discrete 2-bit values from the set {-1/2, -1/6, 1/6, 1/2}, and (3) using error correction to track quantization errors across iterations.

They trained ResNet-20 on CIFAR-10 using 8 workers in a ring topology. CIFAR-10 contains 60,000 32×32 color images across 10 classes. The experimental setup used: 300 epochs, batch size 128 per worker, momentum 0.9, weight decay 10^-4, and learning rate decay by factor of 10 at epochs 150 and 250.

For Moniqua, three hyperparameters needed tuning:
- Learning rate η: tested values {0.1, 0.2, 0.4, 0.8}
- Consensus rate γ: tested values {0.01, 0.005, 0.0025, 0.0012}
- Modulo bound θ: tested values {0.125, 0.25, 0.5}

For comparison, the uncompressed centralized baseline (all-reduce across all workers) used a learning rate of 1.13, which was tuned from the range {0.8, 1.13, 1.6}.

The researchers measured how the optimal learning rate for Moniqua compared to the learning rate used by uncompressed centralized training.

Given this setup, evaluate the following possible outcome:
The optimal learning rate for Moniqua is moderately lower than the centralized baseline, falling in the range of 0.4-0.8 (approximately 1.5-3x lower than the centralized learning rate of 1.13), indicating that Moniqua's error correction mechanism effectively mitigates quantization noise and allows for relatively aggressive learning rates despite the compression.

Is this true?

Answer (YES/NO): YES